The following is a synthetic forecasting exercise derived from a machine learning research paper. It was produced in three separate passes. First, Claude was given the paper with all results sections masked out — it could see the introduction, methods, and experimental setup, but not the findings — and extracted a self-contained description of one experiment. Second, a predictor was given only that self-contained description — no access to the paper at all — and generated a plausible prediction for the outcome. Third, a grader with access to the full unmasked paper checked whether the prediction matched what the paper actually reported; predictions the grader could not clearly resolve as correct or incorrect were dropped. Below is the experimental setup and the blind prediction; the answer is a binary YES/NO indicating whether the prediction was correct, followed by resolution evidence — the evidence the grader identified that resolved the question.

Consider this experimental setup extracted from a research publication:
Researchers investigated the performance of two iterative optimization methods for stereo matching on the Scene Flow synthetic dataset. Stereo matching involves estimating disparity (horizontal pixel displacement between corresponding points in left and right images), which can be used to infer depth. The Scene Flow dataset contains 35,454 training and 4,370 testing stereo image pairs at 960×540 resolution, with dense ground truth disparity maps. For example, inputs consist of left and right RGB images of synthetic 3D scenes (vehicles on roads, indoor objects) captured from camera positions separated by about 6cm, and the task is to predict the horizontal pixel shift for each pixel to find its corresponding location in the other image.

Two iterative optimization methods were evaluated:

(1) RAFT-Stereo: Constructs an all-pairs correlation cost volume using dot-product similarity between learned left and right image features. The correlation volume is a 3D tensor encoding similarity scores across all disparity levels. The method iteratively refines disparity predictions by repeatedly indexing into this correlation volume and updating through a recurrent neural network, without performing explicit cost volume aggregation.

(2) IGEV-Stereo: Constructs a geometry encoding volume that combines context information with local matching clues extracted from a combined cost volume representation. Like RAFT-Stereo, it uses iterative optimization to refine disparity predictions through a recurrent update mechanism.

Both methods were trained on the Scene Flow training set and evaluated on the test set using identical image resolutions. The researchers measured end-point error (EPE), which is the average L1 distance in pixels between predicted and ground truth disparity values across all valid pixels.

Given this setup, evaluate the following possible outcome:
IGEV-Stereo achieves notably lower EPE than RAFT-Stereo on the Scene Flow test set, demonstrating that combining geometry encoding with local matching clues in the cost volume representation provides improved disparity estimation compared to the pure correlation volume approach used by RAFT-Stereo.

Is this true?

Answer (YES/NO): YES